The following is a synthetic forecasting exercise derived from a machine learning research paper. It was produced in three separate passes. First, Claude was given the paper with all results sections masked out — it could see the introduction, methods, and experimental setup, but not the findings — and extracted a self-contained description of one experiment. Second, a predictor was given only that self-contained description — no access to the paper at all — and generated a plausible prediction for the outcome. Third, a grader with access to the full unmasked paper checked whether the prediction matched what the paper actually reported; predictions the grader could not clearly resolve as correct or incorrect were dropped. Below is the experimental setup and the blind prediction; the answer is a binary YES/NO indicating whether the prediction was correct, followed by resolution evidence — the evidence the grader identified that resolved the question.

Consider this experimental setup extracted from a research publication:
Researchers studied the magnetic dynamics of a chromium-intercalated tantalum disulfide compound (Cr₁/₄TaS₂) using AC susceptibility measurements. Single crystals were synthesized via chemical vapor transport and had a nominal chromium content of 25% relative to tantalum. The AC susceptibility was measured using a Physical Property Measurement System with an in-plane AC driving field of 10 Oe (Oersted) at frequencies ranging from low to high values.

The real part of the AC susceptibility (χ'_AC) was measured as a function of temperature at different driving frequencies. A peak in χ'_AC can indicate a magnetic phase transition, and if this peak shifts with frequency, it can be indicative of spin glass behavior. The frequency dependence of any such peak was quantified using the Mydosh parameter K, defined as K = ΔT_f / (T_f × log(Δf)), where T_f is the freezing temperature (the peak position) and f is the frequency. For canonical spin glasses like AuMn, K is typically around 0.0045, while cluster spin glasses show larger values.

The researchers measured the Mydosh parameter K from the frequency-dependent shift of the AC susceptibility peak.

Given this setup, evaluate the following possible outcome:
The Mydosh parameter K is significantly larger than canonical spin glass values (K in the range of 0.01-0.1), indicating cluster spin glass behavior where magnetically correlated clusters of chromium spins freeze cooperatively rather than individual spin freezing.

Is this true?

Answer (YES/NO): YES